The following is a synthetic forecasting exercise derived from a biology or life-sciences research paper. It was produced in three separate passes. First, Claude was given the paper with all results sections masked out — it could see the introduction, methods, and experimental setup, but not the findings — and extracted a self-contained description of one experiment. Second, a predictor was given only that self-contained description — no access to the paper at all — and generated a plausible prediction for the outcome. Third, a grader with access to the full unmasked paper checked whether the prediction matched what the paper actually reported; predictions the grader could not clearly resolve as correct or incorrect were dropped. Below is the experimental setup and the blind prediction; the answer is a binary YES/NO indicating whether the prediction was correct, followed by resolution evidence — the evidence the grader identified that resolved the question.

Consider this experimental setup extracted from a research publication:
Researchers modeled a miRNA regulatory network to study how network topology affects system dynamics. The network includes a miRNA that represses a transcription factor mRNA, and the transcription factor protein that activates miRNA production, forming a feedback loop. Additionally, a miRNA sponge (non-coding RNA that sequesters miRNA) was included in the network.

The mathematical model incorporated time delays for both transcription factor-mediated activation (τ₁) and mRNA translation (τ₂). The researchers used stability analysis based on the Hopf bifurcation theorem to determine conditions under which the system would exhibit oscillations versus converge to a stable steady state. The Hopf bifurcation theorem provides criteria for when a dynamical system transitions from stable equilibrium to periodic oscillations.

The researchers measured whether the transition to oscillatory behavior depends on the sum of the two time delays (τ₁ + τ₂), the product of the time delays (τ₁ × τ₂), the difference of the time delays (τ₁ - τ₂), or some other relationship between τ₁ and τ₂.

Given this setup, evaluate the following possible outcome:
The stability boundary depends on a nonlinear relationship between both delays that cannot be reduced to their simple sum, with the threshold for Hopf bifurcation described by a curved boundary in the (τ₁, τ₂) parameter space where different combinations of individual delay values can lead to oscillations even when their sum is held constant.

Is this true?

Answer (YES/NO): NO